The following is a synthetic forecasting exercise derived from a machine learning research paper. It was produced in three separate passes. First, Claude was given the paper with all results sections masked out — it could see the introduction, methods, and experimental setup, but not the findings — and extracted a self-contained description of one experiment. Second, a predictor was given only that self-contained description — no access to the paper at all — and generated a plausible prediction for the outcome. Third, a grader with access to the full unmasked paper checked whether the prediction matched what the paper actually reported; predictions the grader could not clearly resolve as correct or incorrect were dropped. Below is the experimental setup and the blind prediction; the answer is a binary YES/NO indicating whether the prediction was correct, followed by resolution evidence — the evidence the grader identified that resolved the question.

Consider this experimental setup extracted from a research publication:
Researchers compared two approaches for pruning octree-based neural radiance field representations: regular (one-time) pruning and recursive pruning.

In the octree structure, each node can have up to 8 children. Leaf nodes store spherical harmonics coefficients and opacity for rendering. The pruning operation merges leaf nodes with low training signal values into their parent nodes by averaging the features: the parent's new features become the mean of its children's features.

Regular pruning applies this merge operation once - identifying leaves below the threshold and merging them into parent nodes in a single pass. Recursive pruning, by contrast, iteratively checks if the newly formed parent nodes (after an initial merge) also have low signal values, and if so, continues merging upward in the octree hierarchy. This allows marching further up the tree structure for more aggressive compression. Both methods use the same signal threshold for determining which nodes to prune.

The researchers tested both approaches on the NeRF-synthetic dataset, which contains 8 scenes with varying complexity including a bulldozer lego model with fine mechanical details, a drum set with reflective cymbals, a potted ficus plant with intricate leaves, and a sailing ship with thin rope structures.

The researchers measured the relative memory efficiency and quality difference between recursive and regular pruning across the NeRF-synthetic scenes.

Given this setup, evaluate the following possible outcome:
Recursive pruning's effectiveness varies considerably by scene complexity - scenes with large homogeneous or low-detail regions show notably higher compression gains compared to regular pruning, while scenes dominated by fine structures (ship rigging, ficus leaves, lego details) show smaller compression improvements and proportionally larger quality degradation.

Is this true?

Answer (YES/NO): NO